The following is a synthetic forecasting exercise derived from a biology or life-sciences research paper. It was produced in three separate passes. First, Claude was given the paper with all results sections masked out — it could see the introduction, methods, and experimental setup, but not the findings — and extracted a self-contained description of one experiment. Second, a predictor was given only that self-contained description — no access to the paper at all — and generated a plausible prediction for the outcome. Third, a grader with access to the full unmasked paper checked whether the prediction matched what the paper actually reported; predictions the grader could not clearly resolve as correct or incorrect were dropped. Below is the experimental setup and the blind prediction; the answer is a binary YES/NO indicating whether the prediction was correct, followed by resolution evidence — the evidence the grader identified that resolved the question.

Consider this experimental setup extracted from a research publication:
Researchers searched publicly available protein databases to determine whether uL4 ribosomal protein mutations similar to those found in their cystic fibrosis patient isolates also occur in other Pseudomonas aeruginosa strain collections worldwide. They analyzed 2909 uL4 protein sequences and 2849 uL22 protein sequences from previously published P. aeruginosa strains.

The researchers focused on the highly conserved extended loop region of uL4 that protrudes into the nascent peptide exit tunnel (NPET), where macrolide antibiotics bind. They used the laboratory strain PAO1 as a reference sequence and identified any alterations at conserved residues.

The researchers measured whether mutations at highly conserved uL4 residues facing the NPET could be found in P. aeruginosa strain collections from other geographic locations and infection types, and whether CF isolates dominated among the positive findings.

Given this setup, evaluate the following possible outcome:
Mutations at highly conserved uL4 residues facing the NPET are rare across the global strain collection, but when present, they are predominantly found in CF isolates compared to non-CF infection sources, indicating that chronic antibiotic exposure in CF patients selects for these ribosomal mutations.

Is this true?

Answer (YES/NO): YES